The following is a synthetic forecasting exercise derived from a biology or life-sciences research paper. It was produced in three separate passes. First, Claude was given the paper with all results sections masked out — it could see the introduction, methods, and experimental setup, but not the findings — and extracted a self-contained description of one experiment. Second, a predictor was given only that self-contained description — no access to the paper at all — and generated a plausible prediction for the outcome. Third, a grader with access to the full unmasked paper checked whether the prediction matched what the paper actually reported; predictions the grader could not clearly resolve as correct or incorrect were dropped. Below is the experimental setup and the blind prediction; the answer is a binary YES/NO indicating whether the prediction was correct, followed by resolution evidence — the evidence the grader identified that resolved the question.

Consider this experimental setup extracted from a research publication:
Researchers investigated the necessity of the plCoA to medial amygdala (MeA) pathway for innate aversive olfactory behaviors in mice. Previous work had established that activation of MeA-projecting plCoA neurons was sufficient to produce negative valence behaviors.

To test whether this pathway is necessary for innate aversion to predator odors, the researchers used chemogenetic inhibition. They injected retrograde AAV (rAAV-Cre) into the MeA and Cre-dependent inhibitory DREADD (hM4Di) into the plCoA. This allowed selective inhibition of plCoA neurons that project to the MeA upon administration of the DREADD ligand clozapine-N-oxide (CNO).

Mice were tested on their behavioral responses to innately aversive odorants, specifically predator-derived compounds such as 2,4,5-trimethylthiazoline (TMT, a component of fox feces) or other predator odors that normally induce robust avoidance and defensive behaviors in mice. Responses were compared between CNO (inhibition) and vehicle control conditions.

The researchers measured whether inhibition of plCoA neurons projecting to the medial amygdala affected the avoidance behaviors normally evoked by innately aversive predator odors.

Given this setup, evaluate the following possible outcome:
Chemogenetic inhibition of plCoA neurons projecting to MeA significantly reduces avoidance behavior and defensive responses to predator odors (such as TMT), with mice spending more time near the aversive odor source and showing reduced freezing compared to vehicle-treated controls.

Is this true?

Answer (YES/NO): YES